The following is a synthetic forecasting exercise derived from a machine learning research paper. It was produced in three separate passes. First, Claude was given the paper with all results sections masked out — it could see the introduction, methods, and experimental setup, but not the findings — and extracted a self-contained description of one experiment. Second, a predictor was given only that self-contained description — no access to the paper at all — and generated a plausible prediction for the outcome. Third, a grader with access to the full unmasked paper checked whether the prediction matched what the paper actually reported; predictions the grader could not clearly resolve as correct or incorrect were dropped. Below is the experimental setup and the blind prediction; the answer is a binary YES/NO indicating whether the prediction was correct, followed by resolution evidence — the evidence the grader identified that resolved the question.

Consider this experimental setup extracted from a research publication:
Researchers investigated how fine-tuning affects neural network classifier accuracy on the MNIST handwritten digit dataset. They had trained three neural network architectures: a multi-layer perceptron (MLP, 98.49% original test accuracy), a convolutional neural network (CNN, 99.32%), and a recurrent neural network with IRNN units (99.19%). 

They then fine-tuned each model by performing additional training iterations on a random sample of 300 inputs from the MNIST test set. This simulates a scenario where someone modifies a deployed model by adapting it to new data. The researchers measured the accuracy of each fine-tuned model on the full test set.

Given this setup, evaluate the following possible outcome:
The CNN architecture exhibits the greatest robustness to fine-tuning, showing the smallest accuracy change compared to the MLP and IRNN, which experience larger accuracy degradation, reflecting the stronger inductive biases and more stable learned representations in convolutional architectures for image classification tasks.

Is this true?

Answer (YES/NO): NO